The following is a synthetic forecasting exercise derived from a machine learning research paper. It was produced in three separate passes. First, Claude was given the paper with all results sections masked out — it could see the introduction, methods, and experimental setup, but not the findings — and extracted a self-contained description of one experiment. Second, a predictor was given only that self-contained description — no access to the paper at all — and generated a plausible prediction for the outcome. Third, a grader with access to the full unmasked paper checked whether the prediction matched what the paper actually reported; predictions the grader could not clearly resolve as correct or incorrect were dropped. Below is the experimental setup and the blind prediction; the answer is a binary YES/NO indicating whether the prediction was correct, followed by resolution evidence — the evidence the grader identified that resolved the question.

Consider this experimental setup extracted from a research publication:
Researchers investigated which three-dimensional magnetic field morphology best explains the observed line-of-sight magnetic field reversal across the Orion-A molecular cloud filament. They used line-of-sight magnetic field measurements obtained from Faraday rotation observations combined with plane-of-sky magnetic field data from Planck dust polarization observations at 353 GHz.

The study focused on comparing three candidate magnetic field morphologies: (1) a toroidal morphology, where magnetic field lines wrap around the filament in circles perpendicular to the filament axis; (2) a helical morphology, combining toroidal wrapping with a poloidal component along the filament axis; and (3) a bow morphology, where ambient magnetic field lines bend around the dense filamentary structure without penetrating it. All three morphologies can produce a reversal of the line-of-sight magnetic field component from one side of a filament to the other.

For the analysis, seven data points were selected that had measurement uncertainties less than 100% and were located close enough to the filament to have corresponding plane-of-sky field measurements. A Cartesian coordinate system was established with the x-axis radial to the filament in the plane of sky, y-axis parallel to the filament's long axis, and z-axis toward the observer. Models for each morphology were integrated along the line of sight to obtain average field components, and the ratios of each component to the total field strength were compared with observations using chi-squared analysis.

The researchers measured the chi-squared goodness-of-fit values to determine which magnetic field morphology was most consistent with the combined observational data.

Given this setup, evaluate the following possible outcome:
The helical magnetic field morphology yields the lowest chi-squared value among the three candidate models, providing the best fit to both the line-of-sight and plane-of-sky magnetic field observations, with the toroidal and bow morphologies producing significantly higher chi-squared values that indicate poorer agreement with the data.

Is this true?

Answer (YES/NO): NO